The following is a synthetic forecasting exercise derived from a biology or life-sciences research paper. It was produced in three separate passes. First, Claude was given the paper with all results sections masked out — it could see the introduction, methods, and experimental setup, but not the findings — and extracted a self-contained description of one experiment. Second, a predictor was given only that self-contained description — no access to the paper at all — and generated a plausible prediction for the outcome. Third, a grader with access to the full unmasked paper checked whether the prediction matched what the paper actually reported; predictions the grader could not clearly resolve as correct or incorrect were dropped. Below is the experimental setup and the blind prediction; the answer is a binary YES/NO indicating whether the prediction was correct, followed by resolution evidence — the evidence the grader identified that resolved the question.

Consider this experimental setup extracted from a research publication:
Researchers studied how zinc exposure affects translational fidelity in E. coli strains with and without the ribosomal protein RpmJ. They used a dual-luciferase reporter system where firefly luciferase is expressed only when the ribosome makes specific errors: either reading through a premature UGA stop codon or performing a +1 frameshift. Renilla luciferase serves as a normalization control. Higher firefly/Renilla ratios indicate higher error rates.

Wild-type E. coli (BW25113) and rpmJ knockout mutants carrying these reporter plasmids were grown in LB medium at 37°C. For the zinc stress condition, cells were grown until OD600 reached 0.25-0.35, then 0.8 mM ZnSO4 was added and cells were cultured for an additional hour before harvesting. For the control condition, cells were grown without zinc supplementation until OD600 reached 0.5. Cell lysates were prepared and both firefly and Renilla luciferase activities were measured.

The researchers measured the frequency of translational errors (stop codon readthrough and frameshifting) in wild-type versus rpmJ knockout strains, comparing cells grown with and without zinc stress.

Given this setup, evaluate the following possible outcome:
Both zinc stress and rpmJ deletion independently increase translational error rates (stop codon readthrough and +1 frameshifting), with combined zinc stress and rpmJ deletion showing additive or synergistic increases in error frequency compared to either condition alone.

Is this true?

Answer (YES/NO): NO